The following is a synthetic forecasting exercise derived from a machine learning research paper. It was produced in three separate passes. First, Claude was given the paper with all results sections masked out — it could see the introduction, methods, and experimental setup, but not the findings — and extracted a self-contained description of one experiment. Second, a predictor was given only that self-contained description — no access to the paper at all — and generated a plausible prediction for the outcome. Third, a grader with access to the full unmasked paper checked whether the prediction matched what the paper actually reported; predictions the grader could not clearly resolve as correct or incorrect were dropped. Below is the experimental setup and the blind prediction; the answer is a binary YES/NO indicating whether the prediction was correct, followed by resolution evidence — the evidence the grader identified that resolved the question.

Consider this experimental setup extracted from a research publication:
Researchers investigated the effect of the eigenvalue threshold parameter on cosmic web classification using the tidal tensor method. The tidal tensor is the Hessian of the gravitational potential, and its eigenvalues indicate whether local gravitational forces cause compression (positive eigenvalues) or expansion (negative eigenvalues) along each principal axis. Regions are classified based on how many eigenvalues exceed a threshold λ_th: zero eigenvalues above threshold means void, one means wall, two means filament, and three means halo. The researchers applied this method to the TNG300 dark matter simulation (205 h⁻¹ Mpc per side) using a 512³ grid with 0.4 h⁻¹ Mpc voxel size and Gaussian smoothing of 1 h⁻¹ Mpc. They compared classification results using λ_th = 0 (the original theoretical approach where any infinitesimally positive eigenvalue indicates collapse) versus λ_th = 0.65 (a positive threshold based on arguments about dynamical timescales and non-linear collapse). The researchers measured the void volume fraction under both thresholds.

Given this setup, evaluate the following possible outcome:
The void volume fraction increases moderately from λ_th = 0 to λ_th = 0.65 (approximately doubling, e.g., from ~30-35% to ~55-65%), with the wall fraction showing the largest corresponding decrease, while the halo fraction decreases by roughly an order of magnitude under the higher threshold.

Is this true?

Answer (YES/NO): NO